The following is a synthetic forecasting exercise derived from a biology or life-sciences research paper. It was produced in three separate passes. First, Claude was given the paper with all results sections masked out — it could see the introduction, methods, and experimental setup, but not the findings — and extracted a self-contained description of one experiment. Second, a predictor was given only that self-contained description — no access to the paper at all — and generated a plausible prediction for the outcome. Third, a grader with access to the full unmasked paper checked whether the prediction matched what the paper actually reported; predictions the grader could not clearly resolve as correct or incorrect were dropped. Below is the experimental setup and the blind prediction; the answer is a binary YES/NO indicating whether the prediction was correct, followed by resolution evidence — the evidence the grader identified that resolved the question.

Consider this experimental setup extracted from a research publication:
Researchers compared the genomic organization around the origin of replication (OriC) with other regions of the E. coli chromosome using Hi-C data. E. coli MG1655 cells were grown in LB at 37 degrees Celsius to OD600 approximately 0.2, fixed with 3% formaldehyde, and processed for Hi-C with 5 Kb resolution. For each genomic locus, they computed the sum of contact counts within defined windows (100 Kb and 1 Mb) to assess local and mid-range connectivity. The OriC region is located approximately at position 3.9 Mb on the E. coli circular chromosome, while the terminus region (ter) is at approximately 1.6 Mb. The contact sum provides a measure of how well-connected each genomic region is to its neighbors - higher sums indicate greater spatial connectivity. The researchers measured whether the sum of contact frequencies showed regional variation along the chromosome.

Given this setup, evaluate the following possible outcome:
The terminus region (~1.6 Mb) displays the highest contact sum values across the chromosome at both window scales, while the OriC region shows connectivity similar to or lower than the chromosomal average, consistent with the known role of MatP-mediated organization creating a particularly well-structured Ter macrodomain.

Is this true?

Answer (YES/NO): NO